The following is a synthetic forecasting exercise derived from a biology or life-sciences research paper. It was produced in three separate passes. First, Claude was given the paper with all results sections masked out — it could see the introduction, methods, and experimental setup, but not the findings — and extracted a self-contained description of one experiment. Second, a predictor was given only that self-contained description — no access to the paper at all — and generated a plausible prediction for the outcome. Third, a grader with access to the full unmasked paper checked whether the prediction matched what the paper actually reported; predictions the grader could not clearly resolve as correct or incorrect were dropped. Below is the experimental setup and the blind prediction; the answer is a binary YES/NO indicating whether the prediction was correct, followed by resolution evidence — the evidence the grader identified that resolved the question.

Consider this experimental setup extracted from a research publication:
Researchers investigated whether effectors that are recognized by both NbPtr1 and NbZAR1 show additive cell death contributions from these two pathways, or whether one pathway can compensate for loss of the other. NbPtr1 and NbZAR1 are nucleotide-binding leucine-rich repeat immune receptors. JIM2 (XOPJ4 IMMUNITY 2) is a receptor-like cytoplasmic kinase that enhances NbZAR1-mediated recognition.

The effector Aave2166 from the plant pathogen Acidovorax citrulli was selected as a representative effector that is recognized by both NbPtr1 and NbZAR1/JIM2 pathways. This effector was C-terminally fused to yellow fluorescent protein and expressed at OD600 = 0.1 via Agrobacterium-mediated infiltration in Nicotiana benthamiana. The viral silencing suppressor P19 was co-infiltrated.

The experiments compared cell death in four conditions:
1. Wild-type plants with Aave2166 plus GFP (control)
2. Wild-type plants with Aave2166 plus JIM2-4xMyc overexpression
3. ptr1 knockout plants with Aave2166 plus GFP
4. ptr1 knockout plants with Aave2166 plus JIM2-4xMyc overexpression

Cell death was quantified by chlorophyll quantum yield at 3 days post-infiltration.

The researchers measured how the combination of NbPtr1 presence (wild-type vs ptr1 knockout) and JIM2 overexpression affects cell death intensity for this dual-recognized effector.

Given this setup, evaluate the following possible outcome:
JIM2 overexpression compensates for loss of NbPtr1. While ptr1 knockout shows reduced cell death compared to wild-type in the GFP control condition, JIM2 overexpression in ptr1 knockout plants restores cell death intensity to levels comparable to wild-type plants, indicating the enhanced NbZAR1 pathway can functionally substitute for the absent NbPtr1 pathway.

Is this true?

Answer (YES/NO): YES